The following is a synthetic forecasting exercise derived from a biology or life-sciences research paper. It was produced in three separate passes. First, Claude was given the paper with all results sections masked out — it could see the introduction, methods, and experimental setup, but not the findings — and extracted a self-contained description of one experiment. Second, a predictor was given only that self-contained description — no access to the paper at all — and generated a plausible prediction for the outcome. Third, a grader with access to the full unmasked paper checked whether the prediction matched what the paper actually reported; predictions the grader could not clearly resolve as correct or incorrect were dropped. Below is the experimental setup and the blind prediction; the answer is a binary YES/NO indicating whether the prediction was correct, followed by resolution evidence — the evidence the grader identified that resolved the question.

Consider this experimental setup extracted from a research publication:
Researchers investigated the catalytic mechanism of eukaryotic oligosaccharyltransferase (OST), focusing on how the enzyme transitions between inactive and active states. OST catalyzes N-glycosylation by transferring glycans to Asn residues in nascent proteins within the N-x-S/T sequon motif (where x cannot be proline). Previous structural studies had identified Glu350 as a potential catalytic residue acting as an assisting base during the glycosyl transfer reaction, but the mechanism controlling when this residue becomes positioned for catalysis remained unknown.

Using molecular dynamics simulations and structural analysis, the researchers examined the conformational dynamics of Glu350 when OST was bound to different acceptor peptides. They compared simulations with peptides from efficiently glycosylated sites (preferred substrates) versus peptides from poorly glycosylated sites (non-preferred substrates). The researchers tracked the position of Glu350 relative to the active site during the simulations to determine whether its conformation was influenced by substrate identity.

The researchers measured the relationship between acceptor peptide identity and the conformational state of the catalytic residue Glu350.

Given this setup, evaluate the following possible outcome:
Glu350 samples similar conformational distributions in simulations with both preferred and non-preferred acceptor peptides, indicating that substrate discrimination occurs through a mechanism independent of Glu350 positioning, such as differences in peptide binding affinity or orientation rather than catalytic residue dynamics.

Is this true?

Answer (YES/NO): NO